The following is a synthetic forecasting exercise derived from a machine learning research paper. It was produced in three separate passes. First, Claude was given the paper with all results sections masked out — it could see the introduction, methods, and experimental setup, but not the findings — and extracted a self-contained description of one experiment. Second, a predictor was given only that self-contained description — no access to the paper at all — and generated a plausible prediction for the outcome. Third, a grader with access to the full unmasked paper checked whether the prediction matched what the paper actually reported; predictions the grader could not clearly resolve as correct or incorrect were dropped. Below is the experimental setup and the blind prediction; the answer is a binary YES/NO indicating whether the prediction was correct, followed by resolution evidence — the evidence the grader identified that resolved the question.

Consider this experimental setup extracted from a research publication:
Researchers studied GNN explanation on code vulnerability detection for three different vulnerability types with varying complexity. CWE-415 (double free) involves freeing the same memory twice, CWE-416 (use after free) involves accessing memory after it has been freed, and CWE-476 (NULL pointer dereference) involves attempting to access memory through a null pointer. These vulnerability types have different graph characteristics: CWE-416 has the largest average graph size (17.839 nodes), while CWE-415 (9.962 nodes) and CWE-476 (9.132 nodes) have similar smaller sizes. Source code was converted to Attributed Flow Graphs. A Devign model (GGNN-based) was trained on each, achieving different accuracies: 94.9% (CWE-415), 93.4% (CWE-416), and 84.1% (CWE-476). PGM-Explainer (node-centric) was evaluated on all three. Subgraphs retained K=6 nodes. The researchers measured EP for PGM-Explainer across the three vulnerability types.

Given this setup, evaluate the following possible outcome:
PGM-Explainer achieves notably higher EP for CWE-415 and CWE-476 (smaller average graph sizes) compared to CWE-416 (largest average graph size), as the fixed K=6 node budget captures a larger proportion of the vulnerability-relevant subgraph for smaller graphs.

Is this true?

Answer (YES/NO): NO